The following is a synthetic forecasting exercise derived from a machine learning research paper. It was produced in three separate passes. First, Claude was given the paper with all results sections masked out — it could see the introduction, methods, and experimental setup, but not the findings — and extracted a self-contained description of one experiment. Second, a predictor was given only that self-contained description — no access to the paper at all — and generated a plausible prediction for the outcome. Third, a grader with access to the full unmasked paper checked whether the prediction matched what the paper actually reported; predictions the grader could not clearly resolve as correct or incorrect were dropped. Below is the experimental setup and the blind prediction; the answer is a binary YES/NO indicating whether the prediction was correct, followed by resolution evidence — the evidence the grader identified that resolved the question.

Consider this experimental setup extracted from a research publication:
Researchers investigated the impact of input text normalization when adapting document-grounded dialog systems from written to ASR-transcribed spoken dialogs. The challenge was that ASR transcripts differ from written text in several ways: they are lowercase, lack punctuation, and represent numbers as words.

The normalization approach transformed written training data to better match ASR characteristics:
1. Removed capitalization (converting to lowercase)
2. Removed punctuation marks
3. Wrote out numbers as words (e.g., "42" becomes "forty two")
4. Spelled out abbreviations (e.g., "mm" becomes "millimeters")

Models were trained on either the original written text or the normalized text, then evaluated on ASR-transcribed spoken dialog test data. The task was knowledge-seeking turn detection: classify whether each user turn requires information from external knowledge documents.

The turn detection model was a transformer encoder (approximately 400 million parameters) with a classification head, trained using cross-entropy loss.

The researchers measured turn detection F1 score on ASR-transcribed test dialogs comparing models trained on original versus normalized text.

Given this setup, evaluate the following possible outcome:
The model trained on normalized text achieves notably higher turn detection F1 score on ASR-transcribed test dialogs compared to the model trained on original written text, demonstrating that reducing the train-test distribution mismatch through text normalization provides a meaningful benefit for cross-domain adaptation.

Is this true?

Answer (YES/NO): YES